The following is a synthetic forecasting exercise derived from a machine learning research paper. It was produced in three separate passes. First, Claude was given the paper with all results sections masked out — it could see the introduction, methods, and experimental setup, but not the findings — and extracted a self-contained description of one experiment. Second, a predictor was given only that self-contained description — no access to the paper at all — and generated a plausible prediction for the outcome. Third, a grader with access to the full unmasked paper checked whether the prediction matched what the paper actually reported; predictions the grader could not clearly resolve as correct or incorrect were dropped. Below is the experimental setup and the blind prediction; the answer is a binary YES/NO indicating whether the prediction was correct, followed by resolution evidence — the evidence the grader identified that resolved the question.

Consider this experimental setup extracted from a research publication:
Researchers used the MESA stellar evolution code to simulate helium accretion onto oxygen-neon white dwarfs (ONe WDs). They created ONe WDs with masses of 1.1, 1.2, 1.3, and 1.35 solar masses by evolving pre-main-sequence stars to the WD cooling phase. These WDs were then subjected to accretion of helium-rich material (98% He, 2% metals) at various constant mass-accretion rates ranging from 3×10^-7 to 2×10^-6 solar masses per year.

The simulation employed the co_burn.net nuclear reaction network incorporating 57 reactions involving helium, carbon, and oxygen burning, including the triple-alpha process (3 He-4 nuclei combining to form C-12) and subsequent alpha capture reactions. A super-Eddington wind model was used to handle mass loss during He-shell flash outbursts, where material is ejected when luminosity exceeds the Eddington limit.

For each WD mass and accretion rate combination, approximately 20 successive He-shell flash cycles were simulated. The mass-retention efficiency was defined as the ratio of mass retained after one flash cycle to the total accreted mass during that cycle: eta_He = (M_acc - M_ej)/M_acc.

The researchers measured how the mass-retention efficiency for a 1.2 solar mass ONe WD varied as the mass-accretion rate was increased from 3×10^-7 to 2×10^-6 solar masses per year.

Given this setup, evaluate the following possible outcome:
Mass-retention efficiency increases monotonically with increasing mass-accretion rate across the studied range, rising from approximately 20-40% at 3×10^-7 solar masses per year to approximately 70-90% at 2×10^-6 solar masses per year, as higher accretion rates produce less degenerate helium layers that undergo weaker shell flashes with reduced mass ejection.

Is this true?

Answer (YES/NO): NO